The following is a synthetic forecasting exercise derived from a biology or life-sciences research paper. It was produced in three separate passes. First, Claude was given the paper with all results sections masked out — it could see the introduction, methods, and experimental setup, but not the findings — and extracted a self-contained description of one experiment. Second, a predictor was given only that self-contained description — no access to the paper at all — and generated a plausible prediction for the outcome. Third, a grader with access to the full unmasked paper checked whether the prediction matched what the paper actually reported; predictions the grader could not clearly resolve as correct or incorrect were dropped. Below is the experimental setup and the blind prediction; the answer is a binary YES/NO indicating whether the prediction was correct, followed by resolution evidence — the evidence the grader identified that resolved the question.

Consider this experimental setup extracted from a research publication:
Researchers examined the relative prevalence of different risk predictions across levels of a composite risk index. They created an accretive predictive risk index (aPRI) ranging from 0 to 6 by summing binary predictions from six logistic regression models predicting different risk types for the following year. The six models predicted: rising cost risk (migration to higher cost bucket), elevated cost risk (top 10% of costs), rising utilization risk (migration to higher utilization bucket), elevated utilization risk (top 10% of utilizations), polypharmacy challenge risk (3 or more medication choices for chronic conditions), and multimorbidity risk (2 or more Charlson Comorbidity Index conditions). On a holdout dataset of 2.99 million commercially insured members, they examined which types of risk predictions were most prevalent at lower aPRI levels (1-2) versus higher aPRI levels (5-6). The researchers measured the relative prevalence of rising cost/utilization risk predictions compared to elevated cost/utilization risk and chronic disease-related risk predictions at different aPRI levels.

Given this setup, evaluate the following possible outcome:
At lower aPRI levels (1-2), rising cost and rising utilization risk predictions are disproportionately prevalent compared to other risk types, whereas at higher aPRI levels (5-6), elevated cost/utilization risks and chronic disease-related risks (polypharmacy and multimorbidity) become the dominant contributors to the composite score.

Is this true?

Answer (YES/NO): NO